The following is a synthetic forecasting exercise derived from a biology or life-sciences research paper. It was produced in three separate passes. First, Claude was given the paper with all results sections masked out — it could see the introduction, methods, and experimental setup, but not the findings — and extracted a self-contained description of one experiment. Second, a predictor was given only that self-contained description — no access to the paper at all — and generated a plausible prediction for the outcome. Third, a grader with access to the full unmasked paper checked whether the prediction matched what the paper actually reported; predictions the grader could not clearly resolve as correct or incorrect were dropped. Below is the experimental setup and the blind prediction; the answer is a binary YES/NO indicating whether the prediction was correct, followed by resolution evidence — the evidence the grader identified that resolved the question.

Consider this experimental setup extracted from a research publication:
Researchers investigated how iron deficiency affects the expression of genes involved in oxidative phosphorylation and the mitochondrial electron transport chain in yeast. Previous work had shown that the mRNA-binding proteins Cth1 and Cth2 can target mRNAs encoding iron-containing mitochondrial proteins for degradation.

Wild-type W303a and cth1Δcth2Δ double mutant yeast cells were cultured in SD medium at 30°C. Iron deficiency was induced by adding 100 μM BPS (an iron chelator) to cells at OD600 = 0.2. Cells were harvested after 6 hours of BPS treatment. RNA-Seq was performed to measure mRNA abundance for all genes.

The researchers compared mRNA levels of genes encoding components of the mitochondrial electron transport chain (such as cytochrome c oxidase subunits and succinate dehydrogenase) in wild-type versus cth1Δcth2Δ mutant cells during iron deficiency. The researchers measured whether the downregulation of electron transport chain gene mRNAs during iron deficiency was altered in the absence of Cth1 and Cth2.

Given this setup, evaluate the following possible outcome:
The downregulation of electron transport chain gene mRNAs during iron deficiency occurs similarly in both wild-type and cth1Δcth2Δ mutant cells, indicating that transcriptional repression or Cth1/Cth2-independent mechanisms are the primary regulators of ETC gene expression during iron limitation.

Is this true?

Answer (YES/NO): NO